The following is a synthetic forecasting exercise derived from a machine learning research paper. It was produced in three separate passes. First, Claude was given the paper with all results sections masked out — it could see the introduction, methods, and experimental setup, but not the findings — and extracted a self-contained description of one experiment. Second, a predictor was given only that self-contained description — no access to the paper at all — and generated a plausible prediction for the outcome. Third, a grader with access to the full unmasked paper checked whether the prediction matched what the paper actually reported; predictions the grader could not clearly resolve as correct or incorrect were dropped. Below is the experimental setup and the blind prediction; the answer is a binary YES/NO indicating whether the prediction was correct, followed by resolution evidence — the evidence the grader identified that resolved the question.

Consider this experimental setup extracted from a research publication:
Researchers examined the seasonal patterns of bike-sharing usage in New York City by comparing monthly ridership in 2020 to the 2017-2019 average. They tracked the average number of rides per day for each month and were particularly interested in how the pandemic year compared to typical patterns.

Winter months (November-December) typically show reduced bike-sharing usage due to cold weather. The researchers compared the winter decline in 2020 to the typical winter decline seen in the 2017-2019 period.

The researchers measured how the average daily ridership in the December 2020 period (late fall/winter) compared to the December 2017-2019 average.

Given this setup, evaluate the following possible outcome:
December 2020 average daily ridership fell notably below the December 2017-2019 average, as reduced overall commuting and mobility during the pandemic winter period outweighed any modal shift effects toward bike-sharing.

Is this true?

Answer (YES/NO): NO